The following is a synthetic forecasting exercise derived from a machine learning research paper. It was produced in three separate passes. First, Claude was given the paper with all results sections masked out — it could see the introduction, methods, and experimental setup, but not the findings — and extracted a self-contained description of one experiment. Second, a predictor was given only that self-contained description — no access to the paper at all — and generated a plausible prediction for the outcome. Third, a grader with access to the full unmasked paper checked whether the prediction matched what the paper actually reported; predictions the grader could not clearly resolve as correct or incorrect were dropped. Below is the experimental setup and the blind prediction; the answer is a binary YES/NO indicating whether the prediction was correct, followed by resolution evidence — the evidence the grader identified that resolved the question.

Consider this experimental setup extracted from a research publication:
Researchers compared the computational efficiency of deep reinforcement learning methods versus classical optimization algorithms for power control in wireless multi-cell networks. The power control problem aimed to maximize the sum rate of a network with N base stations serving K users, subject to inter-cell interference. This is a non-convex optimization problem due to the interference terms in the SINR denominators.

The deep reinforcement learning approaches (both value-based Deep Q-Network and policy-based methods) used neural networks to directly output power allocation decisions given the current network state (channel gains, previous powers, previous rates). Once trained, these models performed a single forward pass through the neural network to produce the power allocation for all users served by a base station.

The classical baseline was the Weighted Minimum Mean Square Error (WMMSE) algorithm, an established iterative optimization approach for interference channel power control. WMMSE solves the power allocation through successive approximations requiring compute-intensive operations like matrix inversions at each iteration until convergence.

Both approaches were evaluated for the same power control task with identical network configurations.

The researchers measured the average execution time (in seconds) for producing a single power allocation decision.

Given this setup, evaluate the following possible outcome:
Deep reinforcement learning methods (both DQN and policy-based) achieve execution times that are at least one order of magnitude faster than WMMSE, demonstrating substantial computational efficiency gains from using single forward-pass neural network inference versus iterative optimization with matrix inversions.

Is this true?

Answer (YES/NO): YES